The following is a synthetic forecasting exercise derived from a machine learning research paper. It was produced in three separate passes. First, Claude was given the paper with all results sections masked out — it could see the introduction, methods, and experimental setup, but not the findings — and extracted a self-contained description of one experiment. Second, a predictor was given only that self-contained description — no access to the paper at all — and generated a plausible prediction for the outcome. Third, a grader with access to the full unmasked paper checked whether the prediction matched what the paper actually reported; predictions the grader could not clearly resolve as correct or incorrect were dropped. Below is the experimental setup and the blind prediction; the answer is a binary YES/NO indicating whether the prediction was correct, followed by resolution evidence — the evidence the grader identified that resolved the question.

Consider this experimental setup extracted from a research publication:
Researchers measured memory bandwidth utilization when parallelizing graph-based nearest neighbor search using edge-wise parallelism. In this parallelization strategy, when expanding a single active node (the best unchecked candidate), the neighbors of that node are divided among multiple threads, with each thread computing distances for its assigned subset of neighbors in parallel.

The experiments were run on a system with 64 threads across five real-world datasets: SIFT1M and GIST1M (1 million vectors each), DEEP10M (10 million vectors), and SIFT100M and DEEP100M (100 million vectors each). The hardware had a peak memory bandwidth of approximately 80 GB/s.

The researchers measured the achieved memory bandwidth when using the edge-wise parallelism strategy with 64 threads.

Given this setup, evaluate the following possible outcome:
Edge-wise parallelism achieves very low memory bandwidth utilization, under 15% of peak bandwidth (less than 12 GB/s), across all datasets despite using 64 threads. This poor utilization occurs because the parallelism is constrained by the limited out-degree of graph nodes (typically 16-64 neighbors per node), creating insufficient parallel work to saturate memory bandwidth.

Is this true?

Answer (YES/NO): YES